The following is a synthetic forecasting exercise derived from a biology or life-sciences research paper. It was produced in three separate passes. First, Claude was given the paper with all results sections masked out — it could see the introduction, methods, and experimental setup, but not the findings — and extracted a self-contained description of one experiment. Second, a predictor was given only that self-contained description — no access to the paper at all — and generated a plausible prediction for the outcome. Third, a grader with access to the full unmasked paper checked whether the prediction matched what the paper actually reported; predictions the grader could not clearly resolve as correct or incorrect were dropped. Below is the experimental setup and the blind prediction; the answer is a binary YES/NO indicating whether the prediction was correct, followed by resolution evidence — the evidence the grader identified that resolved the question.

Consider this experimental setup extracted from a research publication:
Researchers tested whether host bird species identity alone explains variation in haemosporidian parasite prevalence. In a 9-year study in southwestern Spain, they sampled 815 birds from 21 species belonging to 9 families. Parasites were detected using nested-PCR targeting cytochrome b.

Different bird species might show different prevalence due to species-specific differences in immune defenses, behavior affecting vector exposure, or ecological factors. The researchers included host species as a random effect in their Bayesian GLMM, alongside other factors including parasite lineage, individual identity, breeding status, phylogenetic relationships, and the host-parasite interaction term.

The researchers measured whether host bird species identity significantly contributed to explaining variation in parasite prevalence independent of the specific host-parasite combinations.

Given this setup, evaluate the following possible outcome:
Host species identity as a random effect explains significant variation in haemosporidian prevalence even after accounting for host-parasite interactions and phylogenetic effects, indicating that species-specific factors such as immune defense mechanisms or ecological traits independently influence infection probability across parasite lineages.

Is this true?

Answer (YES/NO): NO